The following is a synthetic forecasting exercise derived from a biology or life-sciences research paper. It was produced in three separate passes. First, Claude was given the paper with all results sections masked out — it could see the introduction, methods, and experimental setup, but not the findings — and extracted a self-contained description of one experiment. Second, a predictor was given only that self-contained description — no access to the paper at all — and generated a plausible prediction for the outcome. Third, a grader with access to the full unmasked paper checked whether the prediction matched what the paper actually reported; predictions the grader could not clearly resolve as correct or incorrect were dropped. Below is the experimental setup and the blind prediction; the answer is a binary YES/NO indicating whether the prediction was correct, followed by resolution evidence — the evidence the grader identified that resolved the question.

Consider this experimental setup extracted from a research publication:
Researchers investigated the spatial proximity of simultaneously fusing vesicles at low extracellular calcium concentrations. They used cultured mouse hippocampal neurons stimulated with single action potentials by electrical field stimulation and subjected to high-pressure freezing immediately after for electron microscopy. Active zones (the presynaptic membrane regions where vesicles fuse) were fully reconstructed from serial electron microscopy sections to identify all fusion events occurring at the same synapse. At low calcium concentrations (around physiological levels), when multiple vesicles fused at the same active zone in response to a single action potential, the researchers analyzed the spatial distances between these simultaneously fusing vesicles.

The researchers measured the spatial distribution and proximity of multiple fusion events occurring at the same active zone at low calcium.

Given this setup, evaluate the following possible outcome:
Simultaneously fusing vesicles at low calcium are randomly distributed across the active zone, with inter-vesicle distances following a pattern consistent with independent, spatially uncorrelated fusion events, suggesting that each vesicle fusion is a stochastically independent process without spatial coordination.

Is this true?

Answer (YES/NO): NO